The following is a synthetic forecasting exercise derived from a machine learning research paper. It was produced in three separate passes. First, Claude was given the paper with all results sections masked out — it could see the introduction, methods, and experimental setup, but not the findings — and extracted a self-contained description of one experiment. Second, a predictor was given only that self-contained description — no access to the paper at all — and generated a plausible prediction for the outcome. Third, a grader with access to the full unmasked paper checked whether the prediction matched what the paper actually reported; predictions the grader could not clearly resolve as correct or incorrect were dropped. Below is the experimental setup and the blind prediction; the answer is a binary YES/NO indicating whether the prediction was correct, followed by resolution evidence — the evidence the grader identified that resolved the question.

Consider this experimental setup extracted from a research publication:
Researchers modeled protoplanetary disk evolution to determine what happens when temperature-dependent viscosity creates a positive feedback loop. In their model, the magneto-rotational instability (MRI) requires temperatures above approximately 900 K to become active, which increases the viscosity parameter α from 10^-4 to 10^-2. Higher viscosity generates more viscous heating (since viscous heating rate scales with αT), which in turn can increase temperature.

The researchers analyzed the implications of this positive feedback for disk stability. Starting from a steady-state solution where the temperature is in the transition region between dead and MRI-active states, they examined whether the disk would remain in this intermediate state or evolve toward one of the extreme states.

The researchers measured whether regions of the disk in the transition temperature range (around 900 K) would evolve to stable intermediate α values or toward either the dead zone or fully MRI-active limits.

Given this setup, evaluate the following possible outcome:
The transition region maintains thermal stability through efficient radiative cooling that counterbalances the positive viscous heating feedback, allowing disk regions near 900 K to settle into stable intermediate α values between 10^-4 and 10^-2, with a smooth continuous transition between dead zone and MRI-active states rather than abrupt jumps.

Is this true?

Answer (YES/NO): NO